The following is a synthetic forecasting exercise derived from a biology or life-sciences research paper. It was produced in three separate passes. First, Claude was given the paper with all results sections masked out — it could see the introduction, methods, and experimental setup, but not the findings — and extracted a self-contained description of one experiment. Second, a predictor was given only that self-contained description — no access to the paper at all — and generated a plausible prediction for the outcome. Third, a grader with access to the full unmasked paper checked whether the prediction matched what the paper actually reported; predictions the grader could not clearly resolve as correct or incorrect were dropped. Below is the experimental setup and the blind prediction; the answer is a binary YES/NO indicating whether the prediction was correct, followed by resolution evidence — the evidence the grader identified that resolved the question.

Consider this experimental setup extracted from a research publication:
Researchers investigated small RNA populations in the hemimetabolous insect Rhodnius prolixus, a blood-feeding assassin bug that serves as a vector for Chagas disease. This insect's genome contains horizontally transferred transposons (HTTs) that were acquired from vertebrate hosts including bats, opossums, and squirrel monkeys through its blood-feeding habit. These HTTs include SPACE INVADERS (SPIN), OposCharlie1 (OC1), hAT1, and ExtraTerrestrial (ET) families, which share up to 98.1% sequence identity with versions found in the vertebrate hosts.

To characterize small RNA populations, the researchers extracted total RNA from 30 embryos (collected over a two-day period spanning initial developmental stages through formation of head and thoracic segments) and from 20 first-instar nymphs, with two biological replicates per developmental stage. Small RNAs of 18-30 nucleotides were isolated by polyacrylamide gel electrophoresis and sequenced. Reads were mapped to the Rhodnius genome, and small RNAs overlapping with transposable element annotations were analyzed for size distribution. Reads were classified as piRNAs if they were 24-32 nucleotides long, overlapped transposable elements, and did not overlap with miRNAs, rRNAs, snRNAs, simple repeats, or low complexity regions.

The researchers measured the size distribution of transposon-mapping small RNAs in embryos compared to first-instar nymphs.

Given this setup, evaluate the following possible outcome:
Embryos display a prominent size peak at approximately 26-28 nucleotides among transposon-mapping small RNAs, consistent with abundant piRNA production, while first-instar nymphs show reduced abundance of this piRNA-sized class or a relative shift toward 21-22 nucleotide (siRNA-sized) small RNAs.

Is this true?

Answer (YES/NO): YES